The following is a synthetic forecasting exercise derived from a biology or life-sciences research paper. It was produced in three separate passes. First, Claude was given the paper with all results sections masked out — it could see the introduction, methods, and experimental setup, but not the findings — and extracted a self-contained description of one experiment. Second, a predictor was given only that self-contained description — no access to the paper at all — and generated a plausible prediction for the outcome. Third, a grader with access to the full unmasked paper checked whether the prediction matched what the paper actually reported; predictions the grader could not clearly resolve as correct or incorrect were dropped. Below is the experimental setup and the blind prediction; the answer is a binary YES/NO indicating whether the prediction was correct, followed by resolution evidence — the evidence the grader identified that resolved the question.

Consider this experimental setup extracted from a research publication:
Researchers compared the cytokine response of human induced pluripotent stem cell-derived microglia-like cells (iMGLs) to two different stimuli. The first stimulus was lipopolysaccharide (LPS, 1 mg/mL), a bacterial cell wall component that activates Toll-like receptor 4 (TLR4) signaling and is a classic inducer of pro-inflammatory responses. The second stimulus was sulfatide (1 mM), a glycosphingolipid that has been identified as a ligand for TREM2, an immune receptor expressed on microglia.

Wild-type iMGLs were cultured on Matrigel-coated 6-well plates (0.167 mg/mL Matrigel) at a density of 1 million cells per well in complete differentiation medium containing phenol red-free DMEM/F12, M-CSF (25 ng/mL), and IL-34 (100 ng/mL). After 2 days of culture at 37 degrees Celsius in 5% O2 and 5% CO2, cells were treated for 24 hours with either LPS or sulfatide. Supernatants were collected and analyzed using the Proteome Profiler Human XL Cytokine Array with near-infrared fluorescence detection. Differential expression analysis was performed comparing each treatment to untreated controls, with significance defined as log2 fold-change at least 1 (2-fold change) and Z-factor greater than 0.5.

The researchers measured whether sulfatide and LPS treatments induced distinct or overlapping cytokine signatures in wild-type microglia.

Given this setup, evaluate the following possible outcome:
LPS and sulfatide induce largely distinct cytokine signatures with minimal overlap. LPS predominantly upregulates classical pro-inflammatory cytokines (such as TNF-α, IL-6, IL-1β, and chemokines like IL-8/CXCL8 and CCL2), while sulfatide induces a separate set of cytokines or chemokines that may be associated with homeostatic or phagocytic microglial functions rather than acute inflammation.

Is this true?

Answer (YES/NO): NO